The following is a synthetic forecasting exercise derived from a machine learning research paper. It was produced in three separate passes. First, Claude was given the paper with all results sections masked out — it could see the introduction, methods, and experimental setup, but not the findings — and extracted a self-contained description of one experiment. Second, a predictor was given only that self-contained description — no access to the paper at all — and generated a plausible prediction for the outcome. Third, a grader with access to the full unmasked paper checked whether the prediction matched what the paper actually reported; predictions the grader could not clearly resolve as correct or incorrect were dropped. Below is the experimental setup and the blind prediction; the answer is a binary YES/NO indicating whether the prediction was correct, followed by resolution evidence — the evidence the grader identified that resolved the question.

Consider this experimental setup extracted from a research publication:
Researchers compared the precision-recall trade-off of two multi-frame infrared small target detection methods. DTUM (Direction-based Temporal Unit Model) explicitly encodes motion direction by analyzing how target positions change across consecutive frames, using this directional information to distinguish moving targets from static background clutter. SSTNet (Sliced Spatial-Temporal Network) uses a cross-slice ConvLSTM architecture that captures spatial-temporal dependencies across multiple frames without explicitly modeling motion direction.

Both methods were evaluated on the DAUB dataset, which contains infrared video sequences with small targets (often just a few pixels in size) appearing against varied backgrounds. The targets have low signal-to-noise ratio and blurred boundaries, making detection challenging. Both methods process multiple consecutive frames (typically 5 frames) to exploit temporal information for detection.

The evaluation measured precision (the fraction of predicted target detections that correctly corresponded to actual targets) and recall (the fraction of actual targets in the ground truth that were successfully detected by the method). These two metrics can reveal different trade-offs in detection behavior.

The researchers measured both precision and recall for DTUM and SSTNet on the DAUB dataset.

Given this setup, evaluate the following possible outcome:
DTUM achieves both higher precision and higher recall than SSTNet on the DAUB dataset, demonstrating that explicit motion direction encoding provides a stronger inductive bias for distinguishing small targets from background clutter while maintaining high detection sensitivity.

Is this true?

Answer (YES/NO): NO